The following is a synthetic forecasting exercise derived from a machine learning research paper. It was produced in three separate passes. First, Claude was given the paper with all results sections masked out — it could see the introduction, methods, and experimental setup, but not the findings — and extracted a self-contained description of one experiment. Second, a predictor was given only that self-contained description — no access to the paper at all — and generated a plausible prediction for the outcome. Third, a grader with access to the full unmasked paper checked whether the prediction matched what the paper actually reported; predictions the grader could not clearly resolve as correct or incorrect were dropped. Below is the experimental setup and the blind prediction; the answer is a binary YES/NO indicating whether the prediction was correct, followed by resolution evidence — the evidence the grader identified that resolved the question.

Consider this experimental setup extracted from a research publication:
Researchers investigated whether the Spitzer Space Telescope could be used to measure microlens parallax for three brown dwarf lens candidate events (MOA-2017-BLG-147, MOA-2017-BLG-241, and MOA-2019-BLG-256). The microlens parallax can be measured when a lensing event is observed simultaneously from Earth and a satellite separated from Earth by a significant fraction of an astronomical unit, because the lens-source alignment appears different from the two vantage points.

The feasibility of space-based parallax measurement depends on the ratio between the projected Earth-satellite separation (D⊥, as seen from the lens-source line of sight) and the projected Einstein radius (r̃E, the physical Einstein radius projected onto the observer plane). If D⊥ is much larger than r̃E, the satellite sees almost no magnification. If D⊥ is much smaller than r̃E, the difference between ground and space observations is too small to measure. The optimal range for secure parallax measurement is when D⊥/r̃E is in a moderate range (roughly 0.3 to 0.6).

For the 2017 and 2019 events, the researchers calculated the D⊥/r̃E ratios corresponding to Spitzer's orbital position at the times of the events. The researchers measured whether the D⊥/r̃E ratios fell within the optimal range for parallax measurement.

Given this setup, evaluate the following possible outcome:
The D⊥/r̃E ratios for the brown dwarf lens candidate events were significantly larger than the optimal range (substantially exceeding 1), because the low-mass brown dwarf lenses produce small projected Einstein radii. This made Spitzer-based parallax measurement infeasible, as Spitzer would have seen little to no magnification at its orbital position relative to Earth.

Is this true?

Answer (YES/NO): NO